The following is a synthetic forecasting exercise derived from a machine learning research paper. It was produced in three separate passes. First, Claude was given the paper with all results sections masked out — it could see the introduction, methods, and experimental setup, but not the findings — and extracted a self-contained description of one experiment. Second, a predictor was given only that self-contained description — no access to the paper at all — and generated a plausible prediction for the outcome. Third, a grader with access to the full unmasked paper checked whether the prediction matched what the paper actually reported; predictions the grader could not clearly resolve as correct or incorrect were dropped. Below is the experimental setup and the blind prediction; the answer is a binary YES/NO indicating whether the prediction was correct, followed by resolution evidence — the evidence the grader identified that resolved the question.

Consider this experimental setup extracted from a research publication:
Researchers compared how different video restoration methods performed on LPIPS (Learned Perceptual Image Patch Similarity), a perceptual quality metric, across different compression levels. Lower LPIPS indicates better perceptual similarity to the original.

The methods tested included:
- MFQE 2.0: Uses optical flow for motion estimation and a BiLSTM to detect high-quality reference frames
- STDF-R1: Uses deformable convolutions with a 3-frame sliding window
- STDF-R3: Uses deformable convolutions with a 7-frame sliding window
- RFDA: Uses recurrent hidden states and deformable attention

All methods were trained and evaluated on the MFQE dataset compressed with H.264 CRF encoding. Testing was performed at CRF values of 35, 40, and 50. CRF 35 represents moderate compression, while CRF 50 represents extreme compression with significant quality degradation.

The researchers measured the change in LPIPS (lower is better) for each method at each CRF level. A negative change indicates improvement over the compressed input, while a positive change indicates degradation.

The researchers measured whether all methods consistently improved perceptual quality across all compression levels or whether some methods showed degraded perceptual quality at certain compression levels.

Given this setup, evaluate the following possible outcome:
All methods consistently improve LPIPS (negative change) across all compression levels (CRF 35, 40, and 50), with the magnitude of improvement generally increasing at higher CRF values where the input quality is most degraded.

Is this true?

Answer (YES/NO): NO